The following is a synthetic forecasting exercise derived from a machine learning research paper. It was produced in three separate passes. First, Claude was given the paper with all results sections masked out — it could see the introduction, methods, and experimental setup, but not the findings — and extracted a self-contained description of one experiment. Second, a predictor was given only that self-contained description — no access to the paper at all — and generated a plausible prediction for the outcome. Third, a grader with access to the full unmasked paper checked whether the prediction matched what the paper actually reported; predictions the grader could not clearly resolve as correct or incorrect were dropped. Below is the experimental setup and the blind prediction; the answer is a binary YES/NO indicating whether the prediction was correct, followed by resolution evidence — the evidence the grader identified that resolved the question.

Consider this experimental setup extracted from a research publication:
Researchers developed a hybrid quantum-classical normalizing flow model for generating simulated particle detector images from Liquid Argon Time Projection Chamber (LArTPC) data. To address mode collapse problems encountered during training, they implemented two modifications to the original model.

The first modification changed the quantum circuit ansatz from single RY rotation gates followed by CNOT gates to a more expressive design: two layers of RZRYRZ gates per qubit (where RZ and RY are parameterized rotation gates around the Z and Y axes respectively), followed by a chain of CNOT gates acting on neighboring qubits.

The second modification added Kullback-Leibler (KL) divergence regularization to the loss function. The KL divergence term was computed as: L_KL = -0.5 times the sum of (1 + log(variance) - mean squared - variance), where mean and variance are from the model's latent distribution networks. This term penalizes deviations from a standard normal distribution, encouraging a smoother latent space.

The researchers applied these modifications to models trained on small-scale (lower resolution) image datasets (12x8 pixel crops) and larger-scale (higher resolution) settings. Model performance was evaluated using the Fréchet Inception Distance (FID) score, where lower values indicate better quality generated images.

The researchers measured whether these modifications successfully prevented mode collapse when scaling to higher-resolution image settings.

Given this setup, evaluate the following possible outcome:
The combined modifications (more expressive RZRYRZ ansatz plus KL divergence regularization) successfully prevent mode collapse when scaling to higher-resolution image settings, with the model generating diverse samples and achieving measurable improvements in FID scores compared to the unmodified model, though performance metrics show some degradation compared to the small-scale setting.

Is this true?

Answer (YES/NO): NO